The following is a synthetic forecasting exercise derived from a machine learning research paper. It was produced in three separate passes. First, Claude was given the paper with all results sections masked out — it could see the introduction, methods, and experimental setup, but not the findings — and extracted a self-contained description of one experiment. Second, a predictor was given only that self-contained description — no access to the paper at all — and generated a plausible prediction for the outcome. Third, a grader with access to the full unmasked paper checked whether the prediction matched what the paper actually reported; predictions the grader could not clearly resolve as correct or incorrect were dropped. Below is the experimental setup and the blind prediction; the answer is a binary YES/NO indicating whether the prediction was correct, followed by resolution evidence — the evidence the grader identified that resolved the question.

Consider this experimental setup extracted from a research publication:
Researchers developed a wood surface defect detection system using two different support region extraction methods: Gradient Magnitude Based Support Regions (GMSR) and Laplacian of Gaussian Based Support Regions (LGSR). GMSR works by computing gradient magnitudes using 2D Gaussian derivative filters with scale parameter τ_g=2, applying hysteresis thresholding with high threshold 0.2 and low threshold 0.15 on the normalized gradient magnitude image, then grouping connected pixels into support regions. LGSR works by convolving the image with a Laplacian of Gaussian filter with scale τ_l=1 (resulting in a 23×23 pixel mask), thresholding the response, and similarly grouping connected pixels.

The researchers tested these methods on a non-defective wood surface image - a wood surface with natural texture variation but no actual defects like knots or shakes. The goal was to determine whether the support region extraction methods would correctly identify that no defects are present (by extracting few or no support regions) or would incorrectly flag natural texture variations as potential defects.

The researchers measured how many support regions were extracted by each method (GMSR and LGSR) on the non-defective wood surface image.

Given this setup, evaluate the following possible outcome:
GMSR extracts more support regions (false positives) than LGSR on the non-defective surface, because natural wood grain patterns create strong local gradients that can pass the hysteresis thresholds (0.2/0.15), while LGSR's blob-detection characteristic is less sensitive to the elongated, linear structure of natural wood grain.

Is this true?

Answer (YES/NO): NO